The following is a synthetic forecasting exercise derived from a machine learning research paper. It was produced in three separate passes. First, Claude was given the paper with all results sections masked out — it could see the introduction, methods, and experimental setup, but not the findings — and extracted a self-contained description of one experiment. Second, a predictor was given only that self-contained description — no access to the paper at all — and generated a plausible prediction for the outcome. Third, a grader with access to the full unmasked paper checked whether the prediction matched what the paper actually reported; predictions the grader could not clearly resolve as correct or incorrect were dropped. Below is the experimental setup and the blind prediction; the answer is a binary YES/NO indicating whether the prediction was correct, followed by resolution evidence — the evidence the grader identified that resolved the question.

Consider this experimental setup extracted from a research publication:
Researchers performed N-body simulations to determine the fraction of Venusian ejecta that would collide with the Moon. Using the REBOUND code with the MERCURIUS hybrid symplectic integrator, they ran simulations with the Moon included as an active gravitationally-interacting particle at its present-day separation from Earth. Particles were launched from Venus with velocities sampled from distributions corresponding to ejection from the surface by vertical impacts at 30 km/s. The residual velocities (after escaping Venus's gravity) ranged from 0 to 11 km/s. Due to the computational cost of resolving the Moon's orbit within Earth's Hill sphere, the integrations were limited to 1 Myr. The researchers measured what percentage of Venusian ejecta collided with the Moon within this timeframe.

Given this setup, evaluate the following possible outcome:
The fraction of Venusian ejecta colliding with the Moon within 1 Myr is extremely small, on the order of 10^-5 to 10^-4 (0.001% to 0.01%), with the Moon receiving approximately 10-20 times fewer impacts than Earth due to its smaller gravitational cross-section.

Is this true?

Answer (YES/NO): NO